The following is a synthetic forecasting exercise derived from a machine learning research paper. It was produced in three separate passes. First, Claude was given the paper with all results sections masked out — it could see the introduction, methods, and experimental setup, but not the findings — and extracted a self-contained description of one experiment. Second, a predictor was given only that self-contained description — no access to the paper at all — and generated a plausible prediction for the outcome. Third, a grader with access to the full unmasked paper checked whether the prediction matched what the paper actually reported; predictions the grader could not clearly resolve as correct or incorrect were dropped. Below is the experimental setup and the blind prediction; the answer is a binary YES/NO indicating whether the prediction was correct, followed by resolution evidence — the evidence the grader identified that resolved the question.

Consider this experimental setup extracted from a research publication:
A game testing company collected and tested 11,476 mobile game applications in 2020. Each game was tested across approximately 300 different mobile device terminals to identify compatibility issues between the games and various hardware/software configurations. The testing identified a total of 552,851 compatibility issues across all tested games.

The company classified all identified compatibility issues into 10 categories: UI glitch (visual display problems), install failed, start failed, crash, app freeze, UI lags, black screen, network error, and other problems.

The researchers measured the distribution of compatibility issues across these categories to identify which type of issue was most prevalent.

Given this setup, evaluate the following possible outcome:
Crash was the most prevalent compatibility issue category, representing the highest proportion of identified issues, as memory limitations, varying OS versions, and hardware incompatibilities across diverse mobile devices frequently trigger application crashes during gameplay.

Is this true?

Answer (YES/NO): NO